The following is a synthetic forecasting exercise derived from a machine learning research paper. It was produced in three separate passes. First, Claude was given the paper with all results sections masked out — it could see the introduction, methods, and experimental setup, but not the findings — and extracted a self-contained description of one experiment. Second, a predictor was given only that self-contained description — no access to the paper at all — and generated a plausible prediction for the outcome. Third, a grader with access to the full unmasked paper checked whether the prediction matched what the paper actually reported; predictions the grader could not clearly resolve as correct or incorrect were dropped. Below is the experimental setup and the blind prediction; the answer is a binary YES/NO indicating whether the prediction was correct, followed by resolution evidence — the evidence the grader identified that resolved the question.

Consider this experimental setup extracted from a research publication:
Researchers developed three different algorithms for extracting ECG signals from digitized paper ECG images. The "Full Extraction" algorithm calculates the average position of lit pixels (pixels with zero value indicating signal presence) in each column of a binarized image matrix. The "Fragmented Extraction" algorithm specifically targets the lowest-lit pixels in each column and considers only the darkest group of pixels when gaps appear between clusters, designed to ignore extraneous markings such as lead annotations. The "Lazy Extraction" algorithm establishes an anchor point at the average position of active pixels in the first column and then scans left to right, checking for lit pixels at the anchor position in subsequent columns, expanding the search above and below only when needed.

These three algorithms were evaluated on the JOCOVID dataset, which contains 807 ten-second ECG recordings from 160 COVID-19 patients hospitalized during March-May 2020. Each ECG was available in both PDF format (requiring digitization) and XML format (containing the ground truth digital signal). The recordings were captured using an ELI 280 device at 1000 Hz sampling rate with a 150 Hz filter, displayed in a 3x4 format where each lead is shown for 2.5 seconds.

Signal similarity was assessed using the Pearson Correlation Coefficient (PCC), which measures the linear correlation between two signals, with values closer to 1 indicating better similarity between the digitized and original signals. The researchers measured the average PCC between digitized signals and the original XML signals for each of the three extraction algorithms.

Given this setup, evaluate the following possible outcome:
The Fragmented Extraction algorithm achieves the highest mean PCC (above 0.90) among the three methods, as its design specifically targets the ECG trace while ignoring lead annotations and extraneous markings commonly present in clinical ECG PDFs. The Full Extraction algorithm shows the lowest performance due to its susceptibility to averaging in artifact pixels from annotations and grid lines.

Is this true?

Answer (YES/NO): YES